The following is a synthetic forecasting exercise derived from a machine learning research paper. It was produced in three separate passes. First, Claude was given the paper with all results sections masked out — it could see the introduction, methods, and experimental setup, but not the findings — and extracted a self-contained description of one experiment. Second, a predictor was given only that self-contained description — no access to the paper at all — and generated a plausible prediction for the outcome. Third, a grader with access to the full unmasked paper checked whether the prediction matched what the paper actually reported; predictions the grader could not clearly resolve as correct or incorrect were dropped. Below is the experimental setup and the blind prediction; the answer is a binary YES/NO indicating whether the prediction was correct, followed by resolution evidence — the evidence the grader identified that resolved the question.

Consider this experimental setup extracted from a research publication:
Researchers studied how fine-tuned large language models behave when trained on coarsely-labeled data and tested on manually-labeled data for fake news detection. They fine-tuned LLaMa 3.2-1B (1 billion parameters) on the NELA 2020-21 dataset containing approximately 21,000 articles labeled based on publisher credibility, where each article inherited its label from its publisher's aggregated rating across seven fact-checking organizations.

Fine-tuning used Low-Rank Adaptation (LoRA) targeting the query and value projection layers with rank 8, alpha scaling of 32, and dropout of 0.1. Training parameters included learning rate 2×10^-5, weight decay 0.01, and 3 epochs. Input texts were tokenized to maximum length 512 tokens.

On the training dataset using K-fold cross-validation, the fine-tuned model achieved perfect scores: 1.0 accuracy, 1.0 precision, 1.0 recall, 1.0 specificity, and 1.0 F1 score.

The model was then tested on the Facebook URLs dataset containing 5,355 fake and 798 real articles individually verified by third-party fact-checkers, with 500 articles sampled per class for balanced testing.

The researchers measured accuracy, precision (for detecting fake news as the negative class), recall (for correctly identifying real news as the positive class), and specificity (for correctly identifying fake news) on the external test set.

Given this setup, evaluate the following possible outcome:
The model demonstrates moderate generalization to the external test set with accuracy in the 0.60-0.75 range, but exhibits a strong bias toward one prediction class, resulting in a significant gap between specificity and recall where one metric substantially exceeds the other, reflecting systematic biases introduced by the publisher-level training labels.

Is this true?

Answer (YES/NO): YES